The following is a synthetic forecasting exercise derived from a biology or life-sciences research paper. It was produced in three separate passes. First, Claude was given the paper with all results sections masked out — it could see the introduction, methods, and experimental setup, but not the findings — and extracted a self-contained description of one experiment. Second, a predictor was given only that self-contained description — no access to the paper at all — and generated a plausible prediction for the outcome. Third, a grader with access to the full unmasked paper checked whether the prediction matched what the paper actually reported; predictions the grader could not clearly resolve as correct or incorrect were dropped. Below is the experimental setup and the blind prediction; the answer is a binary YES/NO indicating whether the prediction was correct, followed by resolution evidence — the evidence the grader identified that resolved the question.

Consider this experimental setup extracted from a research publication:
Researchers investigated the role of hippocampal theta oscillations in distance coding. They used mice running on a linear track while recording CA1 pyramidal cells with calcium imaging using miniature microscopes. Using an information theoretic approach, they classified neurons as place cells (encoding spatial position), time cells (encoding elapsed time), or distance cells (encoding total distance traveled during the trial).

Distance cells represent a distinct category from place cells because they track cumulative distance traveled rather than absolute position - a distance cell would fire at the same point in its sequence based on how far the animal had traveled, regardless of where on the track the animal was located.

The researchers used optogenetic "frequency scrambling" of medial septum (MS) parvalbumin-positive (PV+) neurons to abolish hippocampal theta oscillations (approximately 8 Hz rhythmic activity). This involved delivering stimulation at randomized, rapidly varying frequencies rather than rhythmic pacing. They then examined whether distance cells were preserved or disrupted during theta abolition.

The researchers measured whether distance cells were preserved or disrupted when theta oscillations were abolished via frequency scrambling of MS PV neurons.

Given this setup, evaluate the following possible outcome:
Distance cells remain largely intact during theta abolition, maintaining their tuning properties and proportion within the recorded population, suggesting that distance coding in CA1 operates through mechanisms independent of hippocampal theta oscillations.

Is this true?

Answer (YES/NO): YES